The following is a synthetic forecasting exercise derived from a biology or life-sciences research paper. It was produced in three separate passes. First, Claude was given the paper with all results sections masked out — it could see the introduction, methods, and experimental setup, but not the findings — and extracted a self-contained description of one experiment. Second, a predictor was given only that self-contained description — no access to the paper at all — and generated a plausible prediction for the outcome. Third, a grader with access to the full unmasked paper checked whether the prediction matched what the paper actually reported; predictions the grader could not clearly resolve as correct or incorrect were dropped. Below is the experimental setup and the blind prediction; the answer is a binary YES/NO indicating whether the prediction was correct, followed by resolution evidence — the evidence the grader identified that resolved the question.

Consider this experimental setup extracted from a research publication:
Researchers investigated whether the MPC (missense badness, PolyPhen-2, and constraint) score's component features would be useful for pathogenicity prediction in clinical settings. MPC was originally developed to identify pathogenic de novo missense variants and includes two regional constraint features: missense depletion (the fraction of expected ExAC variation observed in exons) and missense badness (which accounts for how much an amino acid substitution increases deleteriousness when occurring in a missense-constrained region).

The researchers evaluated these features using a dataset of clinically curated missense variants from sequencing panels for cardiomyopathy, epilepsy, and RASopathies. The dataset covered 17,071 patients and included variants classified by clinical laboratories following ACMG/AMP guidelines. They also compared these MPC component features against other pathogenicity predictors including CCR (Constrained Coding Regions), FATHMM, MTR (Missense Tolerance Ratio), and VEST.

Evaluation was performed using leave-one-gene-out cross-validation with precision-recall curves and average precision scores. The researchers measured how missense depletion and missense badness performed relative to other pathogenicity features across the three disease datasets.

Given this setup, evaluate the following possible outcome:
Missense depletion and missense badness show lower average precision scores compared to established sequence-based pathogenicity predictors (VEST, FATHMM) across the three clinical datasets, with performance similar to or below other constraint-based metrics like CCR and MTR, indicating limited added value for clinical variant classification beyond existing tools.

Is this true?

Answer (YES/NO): YES